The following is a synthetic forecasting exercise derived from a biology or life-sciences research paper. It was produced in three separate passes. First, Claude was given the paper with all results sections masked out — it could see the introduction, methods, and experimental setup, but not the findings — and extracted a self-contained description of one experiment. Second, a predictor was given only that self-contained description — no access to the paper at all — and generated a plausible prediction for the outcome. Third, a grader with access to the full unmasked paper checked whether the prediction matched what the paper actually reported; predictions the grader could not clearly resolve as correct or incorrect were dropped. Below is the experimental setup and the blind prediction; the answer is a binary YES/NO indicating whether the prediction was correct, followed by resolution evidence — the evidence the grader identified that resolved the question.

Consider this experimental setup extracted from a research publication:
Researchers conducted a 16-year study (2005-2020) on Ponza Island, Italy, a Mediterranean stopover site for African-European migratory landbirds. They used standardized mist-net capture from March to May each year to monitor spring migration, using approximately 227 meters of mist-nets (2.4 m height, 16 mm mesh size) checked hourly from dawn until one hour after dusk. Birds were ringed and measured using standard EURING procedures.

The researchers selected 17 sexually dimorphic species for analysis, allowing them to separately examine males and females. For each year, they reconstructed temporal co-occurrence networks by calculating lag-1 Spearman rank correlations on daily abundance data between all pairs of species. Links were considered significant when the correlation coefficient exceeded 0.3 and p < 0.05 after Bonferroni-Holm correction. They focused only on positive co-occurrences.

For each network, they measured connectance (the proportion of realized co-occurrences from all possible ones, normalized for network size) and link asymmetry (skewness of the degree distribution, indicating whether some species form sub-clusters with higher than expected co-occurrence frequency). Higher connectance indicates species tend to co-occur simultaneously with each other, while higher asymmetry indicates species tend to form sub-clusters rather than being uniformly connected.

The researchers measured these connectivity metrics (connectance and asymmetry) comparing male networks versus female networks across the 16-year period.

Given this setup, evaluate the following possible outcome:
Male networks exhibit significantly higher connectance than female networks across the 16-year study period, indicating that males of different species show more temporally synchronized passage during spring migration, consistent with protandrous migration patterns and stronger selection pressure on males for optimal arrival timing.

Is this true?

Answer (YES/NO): NO